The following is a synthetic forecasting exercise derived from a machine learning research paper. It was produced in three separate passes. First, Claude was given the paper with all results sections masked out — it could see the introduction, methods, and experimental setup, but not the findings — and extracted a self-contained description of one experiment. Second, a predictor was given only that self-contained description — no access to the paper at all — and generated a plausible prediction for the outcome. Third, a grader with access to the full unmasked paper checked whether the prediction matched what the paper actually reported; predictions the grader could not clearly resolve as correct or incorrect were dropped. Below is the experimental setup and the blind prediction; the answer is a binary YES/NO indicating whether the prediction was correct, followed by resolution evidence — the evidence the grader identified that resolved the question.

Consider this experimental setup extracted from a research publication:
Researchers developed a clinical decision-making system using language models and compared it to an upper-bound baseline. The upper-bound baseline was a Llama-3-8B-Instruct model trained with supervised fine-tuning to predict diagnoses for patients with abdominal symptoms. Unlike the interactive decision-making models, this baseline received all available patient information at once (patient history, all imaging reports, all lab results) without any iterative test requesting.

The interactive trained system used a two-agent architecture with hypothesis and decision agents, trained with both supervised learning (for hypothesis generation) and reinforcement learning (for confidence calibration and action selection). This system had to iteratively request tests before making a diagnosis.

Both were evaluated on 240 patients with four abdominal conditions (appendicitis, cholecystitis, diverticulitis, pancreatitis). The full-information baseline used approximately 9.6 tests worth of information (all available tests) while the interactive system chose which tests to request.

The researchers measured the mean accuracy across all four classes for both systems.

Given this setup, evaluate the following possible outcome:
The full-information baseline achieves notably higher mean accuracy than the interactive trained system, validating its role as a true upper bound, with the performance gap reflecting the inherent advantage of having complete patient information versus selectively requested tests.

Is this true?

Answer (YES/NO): YES